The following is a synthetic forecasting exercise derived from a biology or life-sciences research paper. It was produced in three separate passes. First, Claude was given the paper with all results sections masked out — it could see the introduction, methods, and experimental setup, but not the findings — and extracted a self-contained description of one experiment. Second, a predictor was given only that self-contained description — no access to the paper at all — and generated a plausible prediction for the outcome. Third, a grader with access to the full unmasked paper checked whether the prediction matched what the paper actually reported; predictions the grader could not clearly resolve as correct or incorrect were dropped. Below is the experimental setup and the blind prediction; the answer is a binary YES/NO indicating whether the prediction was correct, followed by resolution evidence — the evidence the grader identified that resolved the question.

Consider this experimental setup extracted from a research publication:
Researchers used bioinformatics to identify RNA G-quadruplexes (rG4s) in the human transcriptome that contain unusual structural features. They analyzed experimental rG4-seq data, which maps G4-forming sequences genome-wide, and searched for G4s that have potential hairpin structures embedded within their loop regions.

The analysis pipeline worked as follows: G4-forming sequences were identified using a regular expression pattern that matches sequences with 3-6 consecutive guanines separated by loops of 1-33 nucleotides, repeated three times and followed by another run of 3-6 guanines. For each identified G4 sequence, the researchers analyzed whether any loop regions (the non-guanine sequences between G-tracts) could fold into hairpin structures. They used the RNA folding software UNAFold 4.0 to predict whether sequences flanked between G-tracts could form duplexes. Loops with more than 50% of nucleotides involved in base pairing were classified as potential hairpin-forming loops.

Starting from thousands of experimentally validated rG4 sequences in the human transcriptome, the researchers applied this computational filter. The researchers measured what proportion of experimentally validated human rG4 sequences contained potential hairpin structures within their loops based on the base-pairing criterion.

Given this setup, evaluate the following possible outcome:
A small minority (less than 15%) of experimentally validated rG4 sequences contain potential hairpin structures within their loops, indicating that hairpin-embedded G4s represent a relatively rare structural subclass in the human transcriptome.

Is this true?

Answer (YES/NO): YES